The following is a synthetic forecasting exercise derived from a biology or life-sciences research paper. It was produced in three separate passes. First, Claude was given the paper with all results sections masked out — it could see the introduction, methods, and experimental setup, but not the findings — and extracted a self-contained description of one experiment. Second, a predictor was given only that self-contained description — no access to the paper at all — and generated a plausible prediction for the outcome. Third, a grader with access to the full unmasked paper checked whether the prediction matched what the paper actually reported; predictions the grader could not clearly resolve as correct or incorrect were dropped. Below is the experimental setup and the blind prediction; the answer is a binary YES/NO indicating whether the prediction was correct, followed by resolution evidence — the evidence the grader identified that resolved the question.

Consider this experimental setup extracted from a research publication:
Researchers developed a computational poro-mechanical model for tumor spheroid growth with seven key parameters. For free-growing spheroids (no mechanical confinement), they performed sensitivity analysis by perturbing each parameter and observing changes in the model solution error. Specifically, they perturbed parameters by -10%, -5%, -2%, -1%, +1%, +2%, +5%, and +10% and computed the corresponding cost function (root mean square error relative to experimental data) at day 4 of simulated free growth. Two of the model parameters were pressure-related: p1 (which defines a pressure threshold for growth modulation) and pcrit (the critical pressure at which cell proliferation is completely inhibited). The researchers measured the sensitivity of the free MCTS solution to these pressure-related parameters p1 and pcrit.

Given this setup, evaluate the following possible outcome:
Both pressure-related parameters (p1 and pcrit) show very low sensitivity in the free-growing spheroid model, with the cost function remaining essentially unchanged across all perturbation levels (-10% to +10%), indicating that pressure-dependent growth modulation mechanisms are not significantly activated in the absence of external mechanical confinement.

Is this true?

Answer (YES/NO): YES